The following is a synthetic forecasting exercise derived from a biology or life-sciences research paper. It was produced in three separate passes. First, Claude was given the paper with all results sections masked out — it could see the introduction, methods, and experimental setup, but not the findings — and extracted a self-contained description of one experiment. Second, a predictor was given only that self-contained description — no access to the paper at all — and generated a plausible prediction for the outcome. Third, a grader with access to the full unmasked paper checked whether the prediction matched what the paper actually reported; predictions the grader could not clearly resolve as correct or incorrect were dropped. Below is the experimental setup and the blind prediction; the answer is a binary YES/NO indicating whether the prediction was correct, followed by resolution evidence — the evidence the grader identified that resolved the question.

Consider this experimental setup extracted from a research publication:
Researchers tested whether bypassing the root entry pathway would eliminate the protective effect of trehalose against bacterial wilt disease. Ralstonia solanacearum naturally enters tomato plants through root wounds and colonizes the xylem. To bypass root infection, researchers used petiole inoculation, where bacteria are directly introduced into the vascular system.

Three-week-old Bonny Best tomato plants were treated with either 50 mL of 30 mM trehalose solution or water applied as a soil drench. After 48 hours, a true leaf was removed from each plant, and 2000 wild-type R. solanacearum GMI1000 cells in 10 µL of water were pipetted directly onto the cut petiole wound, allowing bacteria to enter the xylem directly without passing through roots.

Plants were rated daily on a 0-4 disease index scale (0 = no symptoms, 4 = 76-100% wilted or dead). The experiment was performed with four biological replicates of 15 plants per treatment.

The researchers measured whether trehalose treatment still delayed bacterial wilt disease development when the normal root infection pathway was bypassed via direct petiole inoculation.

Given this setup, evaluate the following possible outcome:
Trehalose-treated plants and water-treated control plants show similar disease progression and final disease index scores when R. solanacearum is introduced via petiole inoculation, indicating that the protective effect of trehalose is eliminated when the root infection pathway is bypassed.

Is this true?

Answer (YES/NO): YES